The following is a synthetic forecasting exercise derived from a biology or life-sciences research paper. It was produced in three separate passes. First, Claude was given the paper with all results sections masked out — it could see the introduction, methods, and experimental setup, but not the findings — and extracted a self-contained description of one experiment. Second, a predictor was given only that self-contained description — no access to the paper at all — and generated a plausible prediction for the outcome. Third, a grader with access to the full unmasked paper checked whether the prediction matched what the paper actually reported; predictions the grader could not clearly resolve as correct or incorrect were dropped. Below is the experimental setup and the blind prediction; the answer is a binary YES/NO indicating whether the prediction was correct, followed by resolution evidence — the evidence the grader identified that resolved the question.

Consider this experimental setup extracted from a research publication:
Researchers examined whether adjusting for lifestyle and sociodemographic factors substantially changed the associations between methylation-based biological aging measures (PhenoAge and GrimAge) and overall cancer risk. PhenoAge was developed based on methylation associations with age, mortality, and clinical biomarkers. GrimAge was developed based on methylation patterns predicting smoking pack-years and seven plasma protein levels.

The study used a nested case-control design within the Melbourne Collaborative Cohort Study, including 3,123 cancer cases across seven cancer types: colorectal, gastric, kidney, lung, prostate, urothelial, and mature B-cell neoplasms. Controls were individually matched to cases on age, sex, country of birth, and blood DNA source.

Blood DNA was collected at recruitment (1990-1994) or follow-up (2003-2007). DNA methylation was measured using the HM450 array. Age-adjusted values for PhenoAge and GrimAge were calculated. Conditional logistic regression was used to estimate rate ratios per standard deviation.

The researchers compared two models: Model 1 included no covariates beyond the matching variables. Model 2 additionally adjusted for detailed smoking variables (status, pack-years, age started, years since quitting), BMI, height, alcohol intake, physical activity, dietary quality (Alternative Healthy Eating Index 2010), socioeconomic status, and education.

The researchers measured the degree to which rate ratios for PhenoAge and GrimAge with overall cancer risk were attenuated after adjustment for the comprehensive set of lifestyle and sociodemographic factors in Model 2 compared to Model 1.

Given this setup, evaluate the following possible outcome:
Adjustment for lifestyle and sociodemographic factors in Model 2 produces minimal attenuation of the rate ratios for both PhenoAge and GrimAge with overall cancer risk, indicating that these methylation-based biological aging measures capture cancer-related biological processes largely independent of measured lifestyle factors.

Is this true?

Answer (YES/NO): YES